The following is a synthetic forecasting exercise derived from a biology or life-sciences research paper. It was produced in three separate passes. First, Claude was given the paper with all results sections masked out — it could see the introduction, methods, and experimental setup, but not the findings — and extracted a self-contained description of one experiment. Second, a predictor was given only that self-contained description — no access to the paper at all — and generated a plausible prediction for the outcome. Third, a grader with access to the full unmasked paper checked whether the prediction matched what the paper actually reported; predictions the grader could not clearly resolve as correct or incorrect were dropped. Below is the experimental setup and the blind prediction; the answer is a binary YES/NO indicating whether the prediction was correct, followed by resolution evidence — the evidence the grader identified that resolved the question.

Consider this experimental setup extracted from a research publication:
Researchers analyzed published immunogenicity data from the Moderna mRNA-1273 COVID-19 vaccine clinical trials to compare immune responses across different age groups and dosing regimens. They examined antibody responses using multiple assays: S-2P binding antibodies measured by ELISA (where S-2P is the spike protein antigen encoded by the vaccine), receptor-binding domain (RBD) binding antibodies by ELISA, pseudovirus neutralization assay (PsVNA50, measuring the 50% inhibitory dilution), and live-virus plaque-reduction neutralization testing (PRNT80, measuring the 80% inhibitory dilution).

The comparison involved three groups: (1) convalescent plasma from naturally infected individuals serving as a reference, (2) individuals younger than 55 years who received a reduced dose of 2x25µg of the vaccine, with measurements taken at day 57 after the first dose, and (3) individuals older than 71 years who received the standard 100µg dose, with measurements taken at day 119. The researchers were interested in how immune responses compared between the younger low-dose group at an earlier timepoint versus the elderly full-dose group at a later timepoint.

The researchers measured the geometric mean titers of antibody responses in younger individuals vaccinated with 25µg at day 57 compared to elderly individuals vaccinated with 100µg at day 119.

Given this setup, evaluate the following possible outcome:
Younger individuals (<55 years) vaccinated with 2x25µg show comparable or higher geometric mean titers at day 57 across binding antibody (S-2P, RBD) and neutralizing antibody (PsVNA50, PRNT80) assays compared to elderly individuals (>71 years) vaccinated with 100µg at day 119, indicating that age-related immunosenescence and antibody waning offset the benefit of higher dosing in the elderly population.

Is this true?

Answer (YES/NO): YES